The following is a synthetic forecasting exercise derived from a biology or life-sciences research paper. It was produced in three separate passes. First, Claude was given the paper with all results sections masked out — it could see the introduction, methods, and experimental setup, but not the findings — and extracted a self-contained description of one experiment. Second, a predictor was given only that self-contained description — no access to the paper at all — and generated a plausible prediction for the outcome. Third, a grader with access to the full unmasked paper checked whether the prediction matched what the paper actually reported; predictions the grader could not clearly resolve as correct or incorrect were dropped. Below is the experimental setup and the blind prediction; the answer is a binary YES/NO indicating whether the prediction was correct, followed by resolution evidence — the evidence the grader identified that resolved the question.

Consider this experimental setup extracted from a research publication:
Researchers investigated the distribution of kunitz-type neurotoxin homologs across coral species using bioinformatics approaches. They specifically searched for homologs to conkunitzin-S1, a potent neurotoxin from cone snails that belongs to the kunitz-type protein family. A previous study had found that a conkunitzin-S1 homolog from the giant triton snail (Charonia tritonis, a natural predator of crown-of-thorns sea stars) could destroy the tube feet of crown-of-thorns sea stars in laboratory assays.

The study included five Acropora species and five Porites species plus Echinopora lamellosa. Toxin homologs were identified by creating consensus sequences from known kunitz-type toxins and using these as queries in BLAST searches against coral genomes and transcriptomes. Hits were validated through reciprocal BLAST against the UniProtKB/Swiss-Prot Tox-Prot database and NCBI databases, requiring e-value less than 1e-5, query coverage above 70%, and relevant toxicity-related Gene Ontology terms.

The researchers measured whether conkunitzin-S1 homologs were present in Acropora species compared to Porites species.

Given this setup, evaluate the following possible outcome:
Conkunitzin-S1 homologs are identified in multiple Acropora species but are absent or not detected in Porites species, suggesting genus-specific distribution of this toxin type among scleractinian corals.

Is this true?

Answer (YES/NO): NO